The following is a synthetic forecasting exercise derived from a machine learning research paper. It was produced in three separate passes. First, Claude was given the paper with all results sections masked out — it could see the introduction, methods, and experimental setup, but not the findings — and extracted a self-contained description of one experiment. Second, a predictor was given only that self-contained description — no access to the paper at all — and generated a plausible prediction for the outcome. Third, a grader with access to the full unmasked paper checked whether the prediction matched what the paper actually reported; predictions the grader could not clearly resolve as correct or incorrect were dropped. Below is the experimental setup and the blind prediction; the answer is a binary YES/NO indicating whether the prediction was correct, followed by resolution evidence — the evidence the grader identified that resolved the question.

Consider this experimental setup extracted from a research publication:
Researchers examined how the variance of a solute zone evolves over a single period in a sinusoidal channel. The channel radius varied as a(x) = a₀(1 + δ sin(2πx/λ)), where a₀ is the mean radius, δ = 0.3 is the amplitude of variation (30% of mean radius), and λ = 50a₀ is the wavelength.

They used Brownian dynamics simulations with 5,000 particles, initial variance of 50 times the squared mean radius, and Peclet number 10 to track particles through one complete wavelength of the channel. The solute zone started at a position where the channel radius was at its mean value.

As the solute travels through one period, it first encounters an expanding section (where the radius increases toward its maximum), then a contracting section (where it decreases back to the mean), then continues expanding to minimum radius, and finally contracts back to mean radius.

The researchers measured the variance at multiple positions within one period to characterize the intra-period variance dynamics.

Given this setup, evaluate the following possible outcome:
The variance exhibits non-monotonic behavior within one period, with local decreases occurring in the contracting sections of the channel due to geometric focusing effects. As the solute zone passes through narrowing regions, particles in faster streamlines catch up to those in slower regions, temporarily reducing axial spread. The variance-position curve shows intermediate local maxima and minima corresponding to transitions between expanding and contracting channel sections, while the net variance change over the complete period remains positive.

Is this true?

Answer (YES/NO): NO